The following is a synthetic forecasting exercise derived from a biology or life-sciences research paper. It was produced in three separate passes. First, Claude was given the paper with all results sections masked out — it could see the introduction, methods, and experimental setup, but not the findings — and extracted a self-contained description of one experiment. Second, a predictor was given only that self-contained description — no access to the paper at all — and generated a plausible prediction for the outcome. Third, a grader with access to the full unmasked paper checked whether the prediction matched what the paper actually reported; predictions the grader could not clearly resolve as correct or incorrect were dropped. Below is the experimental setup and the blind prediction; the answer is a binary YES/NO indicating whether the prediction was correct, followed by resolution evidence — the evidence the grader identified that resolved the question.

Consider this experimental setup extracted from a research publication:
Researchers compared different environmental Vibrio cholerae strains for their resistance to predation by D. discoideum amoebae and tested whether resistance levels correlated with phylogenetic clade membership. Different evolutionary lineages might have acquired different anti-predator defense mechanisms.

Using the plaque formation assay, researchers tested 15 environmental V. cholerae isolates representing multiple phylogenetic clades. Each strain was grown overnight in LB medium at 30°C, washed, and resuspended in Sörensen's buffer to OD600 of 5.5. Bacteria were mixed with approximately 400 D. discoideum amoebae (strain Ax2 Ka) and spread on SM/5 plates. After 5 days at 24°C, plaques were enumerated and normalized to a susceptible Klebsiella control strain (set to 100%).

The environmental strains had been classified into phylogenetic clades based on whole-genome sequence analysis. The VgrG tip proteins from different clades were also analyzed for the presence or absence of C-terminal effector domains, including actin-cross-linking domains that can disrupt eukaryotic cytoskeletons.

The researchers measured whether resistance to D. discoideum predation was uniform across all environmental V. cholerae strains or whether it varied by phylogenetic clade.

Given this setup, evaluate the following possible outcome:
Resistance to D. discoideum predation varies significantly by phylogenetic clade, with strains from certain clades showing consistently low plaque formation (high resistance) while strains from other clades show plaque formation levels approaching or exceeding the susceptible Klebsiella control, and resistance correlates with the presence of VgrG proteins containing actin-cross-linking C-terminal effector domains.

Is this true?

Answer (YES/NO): YES